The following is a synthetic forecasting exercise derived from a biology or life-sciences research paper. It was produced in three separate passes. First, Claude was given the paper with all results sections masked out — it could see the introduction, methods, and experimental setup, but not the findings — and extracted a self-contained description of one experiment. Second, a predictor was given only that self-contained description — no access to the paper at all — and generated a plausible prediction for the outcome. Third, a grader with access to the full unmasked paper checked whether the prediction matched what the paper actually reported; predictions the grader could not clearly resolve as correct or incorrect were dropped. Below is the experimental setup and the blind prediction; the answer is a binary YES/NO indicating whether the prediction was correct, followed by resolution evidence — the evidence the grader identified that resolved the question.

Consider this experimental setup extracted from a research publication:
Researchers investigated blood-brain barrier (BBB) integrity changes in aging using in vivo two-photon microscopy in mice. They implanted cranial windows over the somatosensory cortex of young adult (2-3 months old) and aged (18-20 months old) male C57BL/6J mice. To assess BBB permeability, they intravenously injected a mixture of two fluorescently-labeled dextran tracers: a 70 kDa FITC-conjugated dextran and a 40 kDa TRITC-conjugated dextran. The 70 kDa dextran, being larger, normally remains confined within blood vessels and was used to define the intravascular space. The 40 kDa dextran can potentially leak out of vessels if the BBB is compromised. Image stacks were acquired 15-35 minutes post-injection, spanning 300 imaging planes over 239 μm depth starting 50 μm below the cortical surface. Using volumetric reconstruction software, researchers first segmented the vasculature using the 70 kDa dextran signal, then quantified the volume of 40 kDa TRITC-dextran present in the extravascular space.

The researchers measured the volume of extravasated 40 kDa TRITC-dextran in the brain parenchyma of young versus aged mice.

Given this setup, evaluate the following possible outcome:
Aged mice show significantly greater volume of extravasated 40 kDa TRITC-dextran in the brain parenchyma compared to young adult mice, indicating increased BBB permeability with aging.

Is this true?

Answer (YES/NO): YES